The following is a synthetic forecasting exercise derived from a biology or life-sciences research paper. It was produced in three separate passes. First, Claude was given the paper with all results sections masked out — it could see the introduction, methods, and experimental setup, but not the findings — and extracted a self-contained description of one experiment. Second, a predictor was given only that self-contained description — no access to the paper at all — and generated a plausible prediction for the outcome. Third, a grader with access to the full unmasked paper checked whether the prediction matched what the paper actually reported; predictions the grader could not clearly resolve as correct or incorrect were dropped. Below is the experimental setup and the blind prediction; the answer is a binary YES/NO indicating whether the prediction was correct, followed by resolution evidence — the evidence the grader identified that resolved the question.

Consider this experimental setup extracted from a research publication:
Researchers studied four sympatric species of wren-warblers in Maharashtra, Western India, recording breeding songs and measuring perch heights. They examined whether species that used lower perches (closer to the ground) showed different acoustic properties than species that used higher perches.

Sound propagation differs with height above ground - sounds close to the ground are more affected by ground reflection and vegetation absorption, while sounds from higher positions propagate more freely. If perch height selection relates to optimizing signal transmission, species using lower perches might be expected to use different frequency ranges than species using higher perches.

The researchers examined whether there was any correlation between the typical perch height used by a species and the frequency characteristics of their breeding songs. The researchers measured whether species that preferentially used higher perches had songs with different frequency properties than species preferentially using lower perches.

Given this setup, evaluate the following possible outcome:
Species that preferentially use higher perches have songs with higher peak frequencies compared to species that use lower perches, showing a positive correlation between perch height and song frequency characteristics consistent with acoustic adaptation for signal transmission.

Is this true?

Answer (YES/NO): NO